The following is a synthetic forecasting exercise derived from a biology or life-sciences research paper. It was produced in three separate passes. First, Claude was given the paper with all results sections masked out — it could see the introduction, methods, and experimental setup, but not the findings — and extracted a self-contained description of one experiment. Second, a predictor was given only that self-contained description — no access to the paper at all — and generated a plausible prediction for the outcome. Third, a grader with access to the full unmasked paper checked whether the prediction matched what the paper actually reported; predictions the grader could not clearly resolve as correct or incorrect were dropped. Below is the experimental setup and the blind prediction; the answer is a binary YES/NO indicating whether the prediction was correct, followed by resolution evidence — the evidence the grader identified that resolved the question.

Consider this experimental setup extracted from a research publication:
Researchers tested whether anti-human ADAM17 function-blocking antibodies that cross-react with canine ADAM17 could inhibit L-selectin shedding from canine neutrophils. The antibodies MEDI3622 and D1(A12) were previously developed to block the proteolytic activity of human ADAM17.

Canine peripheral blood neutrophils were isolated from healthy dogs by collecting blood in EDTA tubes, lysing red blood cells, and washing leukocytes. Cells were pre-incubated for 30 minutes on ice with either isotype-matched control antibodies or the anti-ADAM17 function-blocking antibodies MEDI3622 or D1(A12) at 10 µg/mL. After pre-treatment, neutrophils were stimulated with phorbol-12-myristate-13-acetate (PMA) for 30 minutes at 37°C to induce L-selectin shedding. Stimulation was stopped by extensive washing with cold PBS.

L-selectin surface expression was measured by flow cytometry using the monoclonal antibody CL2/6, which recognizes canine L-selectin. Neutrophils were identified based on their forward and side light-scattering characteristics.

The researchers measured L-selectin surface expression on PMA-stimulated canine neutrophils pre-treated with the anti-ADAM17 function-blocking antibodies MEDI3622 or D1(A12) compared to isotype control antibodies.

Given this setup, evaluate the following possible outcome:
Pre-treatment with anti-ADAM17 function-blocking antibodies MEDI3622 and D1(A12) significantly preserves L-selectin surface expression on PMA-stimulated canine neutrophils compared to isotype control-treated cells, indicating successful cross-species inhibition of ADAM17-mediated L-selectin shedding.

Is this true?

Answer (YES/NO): YES